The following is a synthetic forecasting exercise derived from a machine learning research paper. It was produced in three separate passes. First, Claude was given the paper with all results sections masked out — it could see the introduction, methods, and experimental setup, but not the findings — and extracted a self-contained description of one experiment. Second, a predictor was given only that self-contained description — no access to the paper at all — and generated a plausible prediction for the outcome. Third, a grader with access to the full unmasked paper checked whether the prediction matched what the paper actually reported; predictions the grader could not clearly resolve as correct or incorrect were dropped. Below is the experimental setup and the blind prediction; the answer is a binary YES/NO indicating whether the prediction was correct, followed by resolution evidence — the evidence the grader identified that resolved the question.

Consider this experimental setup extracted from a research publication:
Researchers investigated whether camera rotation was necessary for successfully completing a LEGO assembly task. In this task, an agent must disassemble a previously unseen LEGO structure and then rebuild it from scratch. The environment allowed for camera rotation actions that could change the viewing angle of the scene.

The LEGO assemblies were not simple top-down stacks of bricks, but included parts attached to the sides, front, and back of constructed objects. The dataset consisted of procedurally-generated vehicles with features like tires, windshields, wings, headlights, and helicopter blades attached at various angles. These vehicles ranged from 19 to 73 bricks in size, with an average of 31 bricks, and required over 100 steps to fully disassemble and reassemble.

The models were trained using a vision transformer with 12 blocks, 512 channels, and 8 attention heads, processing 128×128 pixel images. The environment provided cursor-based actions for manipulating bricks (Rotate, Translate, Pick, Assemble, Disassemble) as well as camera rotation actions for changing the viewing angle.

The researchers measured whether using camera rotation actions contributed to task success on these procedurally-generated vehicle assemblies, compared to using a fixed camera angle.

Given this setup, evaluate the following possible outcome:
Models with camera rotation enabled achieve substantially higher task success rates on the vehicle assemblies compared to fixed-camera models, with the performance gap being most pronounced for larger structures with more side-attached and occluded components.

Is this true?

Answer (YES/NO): NO